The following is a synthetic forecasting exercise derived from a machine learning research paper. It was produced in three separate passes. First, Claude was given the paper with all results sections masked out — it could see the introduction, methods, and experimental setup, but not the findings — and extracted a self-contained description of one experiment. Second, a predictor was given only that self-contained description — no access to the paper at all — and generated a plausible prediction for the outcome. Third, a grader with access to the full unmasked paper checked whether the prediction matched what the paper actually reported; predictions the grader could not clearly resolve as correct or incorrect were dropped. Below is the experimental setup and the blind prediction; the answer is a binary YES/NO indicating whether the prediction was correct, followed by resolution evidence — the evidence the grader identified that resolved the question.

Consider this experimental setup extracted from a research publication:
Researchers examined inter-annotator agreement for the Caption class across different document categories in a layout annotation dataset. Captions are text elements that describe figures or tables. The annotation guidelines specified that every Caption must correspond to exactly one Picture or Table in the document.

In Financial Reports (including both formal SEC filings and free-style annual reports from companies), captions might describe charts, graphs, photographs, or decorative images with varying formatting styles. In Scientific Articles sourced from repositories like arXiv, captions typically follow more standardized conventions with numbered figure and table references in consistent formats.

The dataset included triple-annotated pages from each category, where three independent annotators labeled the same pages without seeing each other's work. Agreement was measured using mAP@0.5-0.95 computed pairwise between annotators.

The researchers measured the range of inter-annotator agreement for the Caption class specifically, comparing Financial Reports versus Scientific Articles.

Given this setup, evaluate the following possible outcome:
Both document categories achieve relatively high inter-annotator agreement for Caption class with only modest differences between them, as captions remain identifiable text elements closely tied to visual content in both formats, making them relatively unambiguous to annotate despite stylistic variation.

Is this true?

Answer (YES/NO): NO